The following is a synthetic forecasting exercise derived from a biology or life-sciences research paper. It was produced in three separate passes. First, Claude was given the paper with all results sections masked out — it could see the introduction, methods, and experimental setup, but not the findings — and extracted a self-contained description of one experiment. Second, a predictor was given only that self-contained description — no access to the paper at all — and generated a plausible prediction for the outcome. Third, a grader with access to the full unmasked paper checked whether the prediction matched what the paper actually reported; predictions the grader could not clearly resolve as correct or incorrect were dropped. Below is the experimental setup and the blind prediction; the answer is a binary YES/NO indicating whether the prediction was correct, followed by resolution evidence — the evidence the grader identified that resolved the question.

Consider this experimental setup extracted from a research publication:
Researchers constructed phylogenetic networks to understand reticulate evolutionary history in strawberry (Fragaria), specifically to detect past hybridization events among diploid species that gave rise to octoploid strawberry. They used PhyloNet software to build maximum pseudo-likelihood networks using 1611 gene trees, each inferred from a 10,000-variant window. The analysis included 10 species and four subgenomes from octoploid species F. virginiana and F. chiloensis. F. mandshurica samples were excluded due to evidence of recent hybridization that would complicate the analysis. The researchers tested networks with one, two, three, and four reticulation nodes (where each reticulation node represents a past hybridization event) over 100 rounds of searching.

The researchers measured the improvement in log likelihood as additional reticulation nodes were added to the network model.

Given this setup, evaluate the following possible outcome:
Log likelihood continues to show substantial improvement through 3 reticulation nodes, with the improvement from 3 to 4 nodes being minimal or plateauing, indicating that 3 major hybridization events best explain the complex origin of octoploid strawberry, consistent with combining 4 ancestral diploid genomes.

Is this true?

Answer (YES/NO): NO